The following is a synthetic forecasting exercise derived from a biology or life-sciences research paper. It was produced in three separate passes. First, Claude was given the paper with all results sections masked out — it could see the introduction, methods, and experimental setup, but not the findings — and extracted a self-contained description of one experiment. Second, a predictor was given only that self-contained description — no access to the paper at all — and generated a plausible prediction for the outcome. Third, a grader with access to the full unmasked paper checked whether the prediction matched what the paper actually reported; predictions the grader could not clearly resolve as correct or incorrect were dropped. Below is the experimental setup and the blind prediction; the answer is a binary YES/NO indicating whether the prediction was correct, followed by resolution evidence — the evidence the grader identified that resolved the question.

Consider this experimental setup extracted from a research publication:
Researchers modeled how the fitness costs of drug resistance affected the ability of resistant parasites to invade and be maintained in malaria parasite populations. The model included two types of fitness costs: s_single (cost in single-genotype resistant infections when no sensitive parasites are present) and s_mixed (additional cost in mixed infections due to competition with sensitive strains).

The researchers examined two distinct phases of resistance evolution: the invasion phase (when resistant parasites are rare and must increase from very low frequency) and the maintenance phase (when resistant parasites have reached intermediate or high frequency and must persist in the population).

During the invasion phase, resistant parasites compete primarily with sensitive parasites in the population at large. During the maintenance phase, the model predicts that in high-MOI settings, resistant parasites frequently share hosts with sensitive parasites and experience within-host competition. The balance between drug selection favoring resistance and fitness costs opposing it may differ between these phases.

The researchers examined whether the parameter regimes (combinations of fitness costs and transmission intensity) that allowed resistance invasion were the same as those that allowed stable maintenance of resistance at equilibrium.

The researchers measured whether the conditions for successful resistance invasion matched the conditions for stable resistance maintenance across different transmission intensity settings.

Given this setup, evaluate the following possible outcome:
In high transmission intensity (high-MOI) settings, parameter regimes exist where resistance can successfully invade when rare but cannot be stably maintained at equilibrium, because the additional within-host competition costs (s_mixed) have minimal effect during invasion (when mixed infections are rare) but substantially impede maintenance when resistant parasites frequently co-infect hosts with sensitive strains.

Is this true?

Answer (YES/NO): NO